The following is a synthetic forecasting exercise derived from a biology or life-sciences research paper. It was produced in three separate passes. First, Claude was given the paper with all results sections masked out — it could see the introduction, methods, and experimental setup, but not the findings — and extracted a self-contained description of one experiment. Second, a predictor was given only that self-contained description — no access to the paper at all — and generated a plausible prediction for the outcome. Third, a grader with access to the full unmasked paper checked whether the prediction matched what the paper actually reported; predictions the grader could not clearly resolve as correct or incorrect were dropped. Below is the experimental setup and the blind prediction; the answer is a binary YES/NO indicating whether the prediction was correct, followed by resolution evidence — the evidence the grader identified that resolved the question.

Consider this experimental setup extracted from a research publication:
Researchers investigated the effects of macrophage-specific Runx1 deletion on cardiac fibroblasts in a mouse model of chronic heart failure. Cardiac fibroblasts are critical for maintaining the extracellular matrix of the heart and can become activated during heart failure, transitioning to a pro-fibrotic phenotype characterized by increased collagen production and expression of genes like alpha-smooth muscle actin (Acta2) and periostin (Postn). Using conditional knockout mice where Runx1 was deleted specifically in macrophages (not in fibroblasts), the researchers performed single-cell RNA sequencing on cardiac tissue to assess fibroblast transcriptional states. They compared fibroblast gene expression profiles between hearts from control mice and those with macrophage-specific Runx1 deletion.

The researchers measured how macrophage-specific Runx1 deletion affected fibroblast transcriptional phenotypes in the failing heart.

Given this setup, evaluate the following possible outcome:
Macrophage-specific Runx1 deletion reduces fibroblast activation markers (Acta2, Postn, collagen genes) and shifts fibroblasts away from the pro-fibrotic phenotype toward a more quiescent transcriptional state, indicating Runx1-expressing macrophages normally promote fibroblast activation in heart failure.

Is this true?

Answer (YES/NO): YES